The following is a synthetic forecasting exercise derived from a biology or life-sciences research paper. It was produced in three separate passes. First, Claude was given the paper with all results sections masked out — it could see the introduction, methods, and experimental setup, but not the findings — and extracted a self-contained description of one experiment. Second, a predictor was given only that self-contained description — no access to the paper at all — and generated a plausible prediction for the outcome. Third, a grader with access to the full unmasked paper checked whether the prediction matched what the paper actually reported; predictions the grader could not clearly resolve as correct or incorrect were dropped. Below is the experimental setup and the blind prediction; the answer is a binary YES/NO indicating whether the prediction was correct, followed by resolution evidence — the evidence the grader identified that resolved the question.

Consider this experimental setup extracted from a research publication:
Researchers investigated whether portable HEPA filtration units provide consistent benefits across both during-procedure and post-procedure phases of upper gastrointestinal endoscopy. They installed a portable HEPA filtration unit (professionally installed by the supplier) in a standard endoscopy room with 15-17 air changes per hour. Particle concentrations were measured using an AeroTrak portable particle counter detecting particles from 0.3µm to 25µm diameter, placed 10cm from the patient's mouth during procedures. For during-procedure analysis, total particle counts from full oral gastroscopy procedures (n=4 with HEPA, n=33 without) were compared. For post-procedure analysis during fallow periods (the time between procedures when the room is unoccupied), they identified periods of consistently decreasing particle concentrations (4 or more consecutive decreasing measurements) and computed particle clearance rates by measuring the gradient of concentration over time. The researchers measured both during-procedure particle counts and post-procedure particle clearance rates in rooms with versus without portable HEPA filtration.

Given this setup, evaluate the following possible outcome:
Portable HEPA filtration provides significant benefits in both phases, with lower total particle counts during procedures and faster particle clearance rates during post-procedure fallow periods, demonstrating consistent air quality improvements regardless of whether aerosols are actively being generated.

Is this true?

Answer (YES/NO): NO